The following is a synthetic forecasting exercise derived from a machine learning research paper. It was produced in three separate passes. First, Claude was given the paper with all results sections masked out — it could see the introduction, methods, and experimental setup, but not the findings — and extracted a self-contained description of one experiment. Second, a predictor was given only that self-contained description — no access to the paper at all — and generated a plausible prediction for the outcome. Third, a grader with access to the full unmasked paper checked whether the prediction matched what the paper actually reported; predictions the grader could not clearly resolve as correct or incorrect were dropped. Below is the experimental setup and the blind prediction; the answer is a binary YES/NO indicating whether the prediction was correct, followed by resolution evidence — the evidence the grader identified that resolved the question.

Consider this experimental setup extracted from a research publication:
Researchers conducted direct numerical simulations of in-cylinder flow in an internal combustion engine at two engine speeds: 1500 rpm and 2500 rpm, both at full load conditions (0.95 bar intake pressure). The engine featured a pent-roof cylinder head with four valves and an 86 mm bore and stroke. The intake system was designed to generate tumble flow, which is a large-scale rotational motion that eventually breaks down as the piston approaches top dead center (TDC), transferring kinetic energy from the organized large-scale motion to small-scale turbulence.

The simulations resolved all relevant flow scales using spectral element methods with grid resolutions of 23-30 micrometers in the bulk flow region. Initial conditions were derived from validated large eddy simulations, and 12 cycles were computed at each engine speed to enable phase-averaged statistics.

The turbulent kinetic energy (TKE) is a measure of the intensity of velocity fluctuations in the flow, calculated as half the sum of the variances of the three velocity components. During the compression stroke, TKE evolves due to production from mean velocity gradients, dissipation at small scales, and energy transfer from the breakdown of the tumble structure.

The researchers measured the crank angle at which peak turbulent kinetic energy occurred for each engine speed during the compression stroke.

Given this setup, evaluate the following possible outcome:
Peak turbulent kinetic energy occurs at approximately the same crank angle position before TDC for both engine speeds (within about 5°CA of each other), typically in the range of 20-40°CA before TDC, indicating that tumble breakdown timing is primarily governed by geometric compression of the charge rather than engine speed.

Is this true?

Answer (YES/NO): NO